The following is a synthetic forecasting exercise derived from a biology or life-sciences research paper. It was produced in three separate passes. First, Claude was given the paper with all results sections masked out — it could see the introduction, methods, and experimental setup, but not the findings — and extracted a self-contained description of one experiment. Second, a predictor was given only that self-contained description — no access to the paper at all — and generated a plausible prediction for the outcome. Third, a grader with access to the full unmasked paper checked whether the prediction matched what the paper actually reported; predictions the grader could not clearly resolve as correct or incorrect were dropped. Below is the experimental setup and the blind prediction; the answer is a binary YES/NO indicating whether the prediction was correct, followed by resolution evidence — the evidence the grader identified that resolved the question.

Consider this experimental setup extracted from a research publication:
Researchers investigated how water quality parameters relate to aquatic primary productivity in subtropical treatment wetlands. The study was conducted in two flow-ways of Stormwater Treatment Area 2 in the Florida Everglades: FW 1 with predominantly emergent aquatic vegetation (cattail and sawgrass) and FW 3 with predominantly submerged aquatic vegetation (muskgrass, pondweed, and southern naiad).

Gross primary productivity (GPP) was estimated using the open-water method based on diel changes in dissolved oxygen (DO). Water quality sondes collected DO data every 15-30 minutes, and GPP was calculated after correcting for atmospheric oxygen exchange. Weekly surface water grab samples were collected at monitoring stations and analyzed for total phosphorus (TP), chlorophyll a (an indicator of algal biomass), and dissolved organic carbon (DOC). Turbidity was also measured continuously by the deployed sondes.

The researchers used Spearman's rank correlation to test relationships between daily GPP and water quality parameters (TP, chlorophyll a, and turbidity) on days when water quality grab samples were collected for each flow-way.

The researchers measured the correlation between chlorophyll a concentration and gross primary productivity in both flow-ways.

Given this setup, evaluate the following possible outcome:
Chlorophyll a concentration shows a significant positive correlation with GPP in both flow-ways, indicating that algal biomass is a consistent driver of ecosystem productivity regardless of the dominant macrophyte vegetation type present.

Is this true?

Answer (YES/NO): NO